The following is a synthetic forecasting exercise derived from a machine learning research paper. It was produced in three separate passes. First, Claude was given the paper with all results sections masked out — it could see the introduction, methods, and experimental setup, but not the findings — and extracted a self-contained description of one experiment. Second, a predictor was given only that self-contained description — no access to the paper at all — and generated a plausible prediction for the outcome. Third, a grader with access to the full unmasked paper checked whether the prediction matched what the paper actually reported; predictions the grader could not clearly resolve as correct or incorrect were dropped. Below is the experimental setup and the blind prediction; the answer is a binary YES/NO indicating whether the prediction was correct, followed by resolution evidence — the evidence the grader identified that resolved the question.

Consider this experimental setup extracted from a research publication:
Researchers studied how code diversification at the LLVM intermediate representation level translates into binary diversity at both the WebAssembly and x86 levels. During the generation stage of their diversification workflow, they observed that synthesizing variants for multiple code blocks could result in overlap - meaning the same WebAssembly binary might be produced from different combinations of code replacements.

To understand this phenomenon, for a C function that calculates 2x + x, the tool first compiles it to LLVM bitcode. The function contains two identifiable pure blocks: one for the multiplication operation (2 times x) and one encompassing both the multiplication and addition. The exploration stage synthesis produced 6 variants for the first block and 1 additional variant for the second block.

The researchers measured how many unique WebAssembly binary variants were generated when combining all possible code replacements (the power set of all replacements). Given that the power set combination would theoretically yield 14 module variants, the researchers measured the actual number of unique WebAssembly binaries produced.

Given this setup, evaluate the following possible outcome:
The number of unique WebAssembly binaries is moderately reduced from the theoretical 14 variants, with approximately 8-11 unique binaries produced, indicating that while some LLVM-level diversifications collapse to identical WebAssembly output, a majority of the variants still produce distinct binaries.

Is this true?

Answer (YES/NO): NO